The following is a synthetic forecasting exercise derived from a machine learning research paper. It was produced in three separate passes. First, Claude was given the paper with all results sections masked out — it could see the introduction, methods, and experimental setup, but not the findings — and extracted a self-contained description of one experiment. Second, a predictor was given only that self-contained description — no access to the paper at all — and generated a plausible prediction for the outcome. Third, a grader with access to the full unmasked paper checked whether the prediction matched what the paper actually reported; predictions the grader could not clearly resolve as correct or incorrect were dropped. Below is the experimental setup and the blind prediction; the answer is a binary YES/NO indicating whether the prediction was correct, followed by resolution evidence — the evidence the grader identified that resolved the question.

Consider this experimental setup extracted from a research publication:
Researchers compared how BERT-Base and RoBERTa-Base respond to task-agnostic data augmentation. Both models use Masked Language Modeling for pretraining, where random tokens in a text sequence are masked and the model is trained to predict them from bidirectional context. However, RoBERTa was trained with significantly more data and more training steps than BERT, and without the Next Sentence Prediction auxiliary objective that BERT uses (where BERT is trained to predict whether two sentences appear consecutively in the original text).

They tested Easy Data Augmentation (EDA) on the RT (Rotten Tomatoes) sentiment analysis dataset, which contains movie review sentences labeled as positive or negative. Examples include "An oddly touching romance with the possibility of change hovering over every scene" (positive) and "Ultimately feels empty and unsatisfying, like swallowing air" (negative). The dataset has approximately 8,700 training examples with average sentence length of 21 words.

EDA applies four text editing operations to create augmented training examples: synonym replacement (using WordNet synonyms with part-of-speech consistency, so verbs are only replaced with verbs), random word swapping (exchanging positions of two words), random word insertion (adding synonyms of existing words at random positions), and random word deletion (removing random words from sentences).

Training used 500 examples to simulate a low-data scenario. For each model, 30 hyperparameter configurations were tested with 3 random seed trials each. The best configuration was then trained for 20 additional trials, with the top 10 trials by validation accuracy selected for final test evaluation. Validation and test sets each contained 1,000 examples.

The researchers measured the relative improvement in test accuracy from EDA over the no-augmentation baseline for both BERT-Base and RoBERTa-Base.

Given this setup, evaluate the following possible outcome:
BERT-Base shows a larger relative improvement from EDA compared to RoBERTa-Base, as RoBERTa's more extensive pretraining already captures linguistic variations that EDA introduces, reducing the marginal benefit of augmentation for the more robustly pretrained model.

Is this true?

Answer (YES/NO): YES